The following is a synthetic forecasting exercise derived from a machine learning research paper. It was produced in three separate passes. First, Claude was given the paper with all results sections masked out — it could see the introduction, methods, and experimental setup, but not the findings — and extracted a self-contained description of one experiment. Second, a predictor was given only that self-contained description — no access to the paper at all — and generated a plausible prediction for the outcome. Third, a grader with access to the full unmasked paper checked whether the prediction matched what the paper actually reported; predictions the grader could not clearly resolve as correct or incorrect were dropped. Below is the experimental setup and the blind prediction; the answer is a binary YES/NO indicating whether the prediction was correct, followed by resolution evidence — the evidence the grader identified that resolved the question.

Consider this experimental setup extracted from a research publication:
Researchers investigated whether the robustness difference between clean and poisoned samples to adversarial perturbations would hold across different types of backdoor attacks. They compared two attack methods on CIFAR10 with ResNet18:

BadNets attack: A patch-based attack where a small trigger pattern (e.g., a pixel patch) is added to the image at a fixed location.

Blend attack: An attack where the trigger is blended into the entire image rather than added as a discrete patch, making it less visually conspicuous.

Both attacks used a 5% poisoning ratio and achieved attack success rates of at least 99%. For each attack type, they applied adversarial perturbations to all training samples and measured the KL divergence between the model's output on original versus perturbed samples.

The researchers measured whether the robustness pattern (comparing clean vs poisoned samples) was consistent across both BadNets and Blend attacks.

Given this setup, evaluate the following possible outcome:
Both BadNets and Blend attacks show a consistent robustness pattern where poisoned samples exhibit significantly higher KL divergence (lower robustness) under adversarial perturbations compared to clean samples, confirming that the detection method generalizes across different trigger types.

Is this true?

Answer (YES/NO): NO